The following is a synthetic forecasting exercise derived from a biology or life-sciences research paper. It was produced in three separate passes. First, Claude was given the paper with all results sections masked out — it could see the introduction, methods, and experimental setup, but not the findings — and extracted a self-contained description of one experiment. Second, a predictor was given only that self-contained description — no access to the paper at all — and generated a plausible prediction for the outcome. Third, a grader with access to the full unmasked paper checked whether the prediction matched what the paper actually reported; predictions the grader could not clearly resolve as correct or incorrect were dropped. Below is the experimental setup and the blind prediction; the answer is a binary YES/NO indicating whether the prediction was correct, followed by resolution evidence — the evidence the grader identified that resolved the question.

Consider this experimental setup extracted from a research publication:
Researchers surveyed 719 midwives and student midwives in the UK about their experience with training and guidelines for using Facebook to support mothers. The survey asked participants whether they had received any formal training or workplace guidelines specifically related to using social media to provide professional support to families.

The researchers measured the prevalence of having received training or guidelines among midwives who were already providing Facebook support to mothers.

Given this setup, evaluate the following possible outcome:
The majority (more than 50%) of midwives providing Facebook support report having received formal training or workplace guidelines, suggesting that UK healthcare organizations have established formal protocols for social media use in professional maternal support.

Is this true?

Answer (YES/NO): NO